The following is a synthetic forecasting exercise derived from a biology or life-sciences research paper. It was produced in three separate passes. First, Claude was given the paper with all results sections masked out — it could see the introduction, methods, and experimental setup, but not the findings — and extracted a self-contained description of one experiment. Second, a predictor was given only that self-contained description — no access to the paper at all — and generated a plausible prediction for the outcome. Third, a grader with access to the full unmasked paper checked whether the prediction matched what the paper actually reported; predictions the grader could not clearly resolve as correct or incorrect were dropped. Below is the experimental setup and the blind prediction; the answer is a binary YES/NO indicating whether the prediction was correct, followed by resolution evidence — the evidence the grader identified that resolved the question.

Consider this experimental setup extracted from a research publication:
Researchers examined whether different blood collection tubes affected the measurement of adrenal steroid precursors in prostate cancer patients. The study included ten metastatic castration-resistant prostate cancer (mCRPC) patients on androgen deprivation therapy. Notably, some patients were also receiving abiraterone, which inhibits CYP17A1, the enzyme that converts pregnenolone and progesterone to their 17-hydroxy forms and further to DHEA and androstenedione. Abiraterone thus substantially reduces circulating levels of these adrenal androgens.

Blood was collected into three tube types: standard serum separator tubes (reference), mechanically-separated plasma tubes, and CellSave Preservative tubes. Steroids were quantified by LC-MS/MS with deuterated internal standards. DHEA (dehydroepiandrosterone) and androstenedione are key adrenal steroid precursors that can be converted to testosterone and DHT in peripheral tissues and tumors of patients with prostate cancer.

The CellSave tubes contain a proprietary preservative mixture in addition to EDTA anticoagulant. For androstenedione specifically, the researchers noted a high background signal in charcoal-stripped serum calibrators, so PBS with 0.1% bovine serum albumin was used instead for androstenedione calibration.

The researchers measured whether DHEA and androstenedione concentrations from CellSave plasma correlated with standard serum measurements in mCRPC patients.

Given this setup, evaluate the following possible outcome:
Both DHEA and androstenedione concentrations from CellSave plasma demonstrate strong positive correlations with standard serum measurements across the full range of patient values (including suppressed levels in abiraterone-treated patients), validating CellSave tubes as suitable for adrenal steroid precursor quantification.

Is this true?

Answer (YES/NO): NO